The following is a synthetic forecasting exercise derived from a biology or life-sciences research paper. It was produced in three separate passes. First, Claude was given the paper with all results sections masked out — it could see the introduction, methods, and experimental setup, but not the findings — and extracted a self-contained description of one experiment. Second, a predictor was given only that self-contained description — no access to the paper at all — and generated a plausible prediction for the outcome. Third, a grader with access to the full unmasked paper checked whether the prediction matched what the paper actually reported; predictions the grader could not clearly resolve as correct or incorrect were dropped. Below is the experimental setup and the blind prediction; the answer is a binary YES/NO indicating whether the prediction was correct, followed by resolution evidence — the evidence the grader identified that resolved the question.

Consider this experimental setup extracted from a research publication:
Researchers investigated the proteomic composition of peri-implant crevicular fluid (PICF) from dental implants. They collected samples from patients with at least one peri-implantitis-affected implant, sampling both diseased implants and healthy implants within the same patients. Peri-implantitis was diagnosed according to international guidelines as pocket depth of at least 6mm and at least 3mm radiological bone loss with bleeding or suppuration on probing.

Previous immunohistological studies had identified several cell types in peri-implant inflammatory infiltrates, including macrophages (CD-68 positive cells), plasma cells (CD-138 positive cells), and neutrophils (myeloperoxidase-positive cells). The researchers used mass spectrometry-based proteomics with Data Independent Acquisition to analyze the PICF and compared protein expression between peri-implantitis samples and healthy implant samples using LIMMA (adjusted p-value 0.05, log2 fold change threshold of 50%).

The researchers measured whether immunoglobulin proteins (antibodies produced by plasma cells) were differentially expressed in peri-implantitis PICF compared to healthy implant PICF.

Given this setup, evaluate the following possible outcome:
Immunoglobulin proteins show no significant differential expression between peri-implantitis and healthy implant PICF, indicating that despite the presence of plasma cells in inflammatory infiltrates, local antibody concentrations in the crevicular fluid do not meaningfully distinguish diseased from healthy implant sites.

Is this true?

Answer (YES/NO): NO